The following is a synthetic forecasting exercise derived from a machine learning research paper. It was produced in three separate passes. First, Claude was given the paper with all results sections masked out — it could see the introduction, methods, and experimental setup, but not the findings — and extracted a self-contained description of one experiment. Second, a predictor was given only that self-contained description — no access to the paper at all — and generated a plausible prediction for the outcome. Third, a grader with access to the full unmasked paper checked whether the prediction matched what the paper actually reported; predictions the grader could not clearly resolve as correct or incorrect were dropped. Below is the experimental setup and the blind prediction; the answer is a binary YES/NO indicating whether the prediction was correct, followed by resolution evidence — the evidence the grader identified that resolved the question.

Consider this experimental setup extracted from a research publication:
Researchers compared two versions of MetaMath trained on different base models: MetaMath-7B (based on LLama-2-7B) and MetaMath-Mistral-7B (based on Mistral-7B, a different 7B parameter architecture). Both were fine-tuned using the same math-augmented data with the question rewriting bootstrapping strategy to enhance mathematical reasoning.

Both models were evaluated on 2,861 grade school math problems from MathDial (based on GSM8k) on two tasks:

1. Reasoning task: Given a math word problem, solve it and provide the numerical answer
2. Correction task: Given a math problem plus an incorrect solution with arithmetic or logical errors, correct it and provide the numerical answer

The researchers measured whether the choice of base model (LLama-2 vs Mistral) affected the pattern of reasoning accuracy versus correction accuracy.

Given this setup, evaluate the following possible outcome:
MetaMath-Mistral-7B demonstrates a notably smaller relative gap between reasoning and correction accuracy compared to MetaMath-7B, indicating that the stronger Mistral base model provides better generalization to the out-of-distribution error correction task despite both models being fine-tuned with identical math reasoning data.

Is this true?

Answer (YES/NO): YES